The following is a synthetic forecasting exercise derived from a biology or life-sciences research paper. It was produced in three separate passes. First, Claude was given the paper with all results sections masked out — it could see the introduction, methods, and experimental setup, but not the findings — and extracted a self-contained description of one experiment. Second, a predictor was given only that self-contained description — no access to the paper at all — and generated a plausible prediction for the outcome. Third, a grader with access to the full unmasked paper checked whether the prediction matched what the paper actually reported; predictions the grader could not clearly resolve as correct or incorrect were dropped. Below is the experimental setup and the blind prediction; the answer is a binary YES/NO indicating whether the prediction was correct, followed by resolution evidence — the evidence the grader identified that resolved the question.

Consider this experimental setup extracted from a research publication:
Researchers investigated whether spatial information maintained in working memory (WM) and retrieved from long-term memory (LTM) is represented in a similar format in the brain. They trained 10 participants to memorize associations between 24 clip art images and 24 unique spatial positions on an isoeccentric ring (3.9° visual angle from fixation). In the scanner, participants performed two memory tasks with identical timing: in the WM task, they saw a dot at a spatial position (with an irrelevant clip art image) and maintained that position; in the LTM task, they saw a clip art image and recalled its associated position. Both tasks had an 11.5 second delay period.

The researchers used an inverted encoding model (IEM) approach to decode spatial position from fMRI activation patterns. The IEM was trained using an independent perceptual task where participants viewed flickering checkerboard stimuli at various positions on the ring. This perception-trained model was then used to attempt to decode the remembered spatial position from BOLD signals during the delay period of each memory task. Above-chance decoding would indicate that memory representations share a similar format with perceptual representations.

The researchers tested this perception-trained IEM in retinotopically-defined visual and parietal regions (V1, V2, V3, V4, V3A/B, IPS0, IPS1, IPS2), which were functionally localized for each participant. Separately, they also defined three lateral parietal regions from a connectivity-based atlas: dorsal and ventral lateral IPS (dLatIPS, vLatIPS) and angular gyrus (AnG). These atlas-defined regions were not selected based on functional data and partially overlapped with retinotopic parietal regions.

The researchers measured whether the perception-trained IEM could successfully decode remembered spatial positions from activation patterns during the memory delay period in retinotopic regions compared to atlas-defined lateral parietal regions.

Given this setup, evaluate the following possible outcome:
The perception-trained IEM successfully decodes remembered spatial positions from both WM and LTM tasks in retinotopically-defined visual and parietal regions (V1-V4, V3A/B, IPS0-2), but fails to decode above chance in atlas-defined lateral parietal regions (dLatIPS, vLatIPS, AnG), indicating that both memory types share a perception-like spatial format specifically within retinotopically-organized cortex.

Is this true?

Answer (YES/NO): YES